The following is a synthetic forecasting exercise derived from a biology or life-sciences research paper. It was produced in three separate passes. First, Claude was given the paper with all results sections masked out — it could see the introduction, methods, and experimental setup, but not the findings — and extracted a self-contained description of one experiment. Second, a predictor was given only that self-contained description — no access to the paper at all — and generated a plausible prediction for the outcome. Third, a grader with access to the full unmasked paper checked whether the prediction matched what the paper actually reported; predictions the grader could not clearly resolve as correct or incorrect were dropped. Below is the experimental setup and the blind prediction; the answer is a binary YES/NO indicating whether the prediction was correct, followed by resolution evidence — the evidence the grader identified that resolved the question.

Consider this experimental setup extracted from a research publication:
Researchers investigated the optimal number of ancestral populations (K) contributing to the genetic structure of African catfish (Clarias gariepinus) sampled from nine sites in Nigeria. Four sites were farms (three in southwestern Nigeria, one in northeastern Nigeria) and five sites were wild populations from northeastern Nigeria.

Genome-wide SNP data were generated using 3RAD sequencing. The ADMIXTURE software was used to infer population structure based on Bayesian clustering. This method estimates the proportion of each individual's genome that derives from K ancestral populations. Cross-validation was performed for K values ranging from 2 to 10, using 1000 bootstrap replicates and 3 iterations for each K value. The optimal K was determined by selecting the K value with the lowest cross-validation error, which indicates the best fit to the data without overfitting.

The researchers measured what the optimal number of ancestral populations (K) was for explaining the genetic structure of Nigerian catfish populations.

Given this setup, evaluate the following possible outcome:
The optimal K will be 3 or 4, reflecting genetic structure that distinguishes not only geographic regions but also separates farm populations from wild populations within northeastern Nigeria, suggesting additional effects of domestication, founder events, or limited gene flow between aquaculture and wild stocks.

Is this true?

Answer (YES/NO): NO